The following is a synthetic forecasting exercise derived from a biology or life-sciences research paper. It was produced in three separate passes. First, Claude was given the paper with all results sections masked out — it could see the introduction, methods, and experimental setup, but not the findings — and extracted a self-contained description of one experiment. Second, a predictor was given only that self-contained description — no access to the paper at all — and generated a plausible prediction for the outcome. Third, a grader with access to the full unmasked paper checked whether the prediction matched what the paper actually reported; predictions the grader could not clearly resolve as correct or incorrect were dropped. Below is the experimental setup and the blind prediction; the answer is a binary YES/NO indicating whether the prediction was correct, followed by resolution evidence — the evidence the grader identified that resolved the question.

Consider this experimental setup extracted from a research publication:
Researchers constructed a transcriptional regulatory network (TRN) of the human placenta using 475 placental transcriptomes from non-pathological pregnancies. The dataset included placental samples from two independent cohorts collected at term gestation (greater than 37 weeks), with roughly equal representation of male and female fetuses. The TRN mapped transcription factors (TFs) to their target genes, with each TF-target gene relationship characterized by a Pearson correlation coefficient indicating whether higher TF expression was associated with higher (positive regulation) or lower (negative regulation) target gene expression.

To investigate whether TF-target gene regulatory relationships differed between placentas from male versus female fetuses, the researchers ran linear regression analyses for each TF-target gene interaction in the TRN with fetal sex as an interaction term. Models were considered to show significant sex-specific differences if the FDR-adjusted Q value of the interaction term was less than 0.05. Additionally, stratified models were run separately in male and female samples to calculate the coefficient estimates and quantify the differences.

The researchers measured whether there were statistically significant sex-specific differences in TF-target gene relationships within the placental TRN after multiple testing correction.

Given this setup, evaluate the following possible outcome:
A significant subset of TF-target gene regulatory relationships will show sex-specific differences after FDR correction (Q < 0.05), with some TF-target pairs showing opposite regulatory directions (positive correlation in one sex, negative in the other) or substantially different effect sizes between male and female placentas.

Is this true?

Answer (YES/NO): YES